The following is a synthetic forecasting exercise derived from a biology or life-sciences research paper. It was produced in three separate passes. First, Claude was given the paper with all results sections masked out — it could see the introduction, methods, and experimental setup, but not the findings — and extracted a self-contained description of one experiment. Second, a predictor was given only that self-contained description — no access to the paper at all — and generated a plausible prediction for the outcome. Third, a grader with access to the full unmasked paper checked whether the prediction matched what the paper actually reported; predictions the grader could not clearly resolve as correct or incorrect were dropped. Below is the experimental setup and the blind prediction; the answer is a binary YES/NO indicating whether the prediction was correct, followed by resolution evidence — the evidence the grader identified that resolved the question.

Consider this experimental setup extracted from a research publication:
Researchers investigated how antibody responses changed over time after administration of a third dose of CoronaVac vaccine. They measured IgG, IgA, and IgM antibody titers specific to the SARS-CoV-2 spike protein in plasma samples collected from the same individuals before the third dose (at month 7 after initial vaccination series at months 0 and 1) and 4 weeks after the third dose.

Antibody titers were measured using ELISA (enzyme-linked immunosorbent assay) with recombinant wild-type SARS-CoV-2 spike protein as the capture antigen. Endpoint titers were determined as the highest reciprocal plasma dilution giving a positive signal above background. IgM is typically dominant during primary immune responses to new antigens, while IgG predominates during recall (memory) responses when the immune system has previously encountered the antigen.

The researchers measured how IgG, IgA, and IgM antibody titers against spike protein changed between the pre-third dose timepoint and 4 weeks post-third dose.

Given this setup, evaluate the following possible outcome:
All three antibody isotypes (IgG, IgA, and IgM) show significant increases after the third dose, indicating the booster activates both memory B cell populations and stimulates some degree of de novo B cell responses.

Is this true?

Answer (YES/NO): NO